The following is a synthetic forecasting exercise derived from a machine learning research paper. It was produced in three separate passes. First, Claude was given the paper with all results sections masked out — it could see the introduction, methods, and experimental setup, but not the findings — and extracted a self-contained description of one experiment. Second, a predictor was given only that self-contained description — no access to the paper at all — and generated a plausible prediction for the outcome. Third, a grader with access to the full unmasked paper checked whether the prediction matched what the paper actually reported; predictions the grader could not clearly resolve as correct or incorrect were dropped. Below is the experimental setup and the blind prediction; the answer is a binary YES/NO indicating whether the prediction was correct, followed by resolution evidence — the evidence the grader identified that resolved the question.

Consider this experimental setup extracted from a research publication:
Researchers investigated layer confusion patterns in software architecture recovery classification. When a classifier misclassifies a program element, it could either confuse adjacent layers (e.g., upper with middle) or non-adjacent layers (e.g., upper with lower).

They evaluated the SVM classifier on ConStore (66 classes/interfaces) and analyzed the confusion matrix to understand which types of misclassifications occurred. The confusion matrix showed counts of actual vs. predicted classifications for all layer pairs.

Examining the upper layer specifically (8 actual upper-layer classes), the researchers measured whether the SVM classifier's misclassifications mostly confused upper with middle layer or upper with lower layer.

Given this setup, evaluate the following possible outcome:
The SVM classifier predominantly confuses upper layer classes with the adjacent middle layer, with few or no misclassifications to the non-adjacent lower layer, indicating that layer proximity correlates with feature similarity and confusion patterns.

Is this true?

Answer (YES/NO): NO